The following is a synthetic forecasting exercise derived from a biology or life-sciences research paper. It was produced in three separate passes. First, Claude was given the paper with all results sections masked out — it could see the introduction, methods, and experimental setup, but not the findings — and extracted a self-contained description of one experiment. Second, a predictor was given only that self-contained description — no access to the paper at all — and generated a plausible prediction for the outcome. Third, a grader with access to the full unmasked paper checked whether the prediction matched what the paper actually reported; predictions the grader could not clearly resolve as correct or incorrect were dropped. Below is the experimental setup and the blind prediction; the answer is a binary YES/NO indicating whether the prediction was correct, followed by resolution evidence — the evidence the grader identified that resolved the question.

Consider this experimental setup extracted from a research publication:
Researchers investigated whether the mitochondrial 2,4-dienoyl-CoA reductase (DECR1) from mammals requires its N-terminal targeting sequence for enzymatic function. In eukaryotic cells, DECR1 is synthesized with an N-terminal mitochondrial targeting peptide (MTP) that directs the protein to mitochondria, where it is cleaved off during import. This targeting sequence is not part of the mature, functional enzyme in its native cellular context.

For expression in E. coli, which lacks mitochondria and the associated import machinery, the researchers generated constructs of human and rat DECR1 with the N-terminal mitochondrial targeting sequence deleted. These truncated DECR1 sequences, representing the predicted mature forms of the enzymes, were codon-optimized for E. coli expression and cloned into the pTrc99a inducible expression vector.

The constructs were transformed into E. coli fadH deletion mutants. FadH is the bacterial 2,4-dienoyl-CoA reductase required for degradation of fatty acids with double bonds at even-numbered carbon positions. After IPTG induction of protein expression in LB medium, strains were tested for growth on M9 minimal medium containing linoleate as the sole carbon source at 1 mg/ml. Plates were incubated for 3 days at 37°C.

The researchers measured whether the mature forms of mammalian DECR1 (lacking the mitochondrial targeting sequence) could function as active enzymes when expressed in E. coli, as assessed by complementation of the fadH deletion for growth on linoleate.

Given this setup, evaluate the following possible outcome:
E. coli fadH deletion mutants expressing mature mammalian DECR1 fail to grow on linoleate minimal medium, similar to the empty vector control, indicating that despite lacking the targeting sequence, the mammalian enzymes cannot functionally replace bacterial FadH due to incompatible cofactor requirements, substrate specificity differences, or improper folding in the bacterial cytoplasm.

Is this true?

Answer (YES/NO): NO